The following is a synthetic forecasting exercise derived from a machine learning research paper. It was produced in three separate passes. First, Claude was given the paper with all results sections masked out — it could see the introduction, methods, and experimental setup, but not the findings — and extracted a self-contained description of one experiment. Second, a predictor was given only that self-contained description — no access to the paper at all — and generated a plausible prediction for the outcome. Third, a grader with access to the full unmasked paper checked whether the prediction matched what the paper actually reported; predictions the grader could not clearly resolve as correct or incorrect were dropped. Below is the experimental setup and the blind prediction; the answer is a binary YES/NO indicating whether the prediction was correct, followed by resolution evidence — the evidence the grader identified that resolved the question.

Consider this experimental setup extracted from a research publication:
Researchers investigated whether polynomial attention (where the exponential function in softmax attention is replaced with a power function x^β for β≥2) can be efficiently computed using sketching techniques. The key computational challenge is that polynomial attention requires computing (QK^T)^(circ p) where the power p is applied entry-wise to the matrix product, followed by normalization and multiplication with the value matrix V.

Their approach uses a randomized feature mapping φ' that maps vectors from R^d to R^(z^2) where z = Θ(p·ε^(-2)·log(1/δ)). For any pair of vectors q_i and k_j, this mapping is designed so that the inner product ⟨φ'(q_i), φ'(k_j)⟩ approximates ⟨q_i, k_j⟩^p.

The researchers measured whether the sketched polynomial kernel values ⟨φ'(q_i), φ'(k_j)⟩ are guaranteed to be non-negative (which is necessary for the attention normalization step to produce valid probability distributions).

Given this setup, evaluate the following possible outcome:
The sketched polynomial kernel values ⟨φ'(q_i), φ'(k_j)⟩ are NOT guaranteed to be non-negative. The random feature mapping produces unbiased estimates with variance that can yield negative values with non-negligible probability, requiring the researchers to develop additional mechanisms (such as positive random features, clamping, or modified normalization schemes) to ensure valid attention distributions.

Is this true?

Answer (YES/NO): NO